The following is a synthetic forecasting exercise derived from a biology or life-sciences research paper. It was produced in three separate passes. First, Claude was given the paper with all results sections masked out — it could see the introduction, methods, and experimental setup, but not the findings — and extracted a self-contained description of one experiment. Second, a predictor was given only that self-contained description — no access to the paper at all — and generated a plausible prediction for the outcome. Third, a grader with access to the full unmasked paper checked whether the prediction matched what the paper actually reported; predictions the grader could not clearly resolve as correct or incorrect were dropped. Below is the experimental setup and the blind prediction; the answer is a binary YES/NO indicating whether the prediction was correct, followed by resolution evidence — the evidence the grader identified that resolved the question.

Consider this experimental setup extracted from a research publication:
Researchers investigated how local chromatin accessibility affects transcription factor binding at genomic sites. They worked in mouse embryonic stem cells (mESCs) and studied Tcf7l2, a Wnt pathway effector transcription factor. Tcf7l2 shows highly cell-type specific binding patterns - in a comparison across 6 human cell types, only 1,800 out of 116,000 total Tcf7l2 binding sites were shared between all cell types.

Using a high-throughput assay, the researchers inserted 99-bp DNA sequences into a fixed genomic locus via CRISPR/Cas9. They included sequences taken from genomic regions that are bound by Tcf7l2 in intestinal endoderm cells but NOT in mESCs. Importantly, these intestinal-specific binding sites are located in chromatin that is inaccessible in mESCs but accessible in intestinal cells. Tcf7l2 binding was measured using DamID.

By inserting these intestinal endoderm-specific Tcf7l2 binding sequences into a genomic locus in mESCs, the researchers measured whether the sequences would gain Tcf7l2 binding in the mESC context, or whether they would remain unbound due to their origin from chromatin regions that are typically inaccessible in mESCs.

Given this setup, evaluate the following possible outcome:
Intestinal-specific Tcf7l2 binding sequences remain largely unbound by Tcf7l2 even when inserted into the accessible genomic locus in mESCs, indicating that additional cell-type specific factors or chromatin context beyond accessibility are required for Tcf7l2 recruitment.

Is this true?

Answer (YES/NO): NO